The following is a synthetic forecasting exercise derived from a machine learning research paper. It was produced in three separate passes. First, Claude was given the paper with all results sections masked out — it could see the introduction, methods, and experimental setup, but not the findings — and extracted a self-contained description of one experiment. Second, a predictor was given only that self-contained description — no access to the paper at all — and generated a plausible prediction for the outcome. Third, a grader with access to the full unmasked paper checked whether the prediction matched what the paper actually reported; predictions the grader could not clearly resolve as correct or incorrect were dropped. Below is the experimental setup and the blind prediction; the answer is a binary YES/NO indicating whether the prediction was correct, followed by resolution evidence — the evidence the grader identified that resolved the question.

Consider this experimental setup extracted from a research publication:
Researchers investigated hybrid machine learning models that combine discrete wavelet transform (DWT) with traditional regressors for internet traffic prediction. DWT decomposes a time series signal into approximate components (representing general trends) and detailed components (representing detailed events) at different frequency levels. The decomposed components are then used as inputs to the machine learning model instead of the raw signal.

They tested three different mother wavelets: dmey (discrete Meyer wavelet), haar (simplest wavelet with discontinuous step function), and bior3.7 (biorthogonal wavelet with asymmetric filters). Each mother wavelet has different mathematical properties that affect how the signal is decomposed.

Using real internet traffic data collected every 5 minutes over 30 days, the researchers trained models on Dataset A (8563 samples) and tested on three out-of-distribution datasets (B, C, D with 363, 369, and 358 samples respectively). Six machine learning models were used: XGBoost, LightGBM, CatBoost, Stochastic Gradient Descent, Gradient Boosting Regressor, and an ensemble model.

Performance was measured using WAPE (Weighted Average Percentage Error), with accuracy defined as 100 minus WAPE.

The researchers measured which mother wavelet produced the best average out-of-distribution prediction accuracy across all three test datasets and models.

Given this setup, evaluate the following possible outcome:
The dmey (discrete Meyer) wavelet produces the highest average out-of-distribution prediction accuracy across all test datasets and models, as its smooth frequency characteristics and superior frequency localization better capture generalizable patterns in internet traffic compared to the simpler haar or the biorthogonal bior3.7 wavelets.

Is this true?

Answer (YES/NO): YES